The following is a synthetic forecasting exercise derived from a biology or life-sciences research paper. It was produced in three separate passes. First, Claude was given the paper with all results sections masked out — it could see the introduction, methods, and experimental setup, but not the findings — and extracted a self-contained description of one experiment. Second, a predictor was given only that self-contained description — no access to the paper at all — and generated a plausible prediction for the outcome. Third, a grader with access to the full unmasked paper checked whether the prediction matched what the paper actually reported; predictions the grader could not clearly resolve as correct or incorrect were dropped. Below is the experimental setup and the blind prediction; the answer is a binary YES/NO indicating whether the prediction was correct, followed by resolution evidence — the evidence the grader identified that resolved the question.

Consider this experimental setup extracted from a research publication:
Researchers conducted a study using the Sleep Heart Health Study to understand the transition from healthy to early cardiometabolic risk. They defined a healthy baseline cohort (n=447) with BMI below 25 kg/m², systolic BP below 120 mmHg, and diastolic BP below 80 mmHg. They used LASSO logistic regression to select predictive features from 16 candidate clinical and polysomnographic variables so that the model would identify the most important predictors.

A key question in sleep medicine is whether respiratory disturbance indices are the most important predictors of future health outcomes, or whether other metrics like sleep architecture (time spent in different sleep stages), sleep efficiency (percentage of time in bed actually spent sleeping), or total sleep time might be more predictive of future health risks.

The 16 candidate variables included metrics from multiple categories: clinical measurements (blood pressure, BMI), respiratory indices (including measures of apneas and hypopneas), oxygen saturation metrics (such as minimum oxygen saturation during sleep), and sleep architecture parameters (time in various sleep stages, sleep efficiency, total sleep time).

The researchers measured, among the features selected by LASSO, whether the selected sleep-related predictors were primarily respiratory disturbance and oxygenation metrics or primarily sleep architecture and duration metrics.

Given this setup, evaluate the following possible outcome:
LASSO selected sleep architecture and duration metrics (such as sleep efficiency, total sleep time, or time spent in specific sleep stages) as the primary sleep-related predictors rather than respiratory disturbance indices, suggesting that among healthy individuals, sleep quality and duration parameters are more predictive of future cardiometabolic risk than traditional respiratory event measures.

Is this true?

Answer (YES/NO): NO